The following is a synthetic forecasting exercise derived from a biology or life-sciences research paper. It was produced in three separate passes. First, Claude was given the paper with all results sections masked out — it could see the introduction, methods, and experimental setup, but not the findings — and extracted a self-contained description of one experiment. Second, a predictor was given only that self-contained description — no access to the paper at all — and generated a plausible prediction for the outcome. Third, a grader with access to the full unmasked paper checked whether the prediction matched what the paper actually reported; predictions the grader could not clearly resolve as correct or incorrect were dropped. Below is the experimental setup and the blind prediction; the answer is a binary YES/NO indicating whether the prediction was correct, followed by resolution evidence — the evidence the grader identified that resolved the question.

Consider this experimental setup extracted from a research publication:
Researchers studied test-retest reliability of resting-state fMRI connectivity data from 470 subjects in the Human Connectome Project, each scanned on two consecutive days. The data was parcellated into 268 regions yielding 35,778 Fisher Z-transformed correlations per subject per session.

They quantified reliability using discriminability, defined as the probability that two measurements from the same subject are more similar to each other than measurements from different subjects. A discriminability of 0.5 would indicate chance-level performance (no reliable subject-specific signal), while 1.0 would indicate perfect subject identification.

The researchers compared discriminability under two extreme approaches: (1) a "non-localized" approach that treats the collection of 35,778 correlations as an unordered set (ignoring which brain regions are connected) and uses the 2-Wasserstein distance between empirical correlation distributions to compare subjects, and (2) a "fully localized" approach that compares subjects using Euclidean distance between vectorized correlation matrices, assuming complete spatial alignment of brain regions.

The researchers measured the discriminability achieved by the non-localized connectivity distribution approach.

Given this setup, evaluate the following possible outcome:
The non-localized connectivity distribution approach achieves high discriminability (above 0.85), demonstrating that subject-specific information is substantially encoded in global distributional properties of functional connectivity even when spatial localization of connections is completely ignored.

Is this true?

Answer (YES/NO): NO